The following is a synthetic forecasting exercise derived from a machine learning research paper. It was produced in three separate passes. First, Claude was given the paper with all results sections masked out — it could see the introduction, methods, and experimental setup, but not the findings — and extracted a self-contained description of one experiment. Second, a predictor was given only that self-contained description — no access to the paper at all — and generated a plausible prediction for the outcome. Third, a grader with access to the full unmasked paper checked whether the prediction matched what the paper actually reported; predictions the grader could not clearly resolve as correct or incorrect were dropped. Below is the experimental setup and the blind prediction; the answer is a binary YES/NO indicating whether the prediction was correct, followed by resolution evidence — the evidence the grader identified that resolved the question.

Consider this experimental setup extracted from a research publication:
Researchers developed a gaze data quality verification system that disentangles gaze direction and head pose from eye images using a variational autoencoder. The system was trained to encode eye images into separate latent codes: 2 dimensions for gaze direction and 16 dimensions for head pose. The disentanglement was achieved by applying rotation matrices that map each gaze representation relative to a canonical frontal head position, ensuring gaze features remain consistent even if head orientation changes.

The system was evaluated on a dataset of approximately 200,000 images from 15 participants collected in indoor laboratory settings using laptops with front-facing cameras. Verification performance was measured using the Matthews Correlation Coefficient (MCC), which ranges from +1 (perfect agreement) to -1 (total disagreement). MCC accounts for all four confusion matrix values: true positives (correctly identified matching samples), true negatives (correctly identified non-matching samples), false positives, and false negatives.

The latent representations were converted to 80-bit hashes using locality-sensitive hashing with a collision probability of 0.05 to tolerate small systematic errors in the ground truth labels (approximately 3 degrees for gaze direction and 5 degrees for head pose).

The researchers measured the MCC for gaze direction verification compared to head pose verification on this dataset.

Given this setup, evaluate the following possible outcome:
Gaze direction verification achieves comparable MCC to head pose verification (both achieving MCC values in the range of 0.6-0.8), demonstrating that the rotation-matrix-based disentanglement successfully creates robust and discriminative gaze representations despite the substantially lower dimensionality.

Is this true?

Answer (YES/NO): NO